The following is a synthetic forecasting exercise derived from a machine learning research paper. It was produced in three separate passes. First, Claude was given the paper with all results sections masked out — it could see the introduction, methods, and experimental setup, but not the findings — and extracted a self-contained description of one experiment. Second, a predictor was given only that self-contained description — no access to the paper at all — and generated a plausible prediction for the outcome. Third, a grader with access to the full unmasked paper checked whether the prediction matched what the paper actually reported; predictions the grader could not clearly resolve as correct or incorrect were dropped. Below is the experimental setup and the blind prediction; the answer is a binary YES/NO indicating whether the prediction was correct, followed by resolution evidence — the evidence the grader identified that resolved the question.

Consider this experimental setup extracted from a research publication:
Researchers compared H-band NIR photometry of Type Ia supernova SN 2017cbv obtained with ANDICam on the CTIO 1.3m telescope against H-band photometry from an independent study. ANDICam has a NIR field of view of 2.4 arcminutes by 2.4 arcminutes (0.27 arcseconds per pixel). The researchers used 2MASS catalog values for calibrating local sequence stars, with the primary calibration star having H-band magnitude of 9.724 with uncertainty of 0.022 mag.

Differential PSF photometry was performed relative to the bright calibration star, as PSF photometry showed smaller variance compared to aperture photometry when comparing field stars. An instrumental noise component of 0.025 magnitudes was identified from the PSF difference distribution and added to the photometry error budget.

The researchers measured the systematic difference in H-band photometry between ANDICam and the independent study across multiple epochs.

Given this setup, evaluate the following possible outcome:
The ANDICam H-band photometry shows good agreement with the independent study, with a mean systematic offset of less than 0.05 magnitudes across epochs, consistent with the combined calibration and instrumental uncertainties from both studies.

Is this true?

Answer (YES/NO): NO